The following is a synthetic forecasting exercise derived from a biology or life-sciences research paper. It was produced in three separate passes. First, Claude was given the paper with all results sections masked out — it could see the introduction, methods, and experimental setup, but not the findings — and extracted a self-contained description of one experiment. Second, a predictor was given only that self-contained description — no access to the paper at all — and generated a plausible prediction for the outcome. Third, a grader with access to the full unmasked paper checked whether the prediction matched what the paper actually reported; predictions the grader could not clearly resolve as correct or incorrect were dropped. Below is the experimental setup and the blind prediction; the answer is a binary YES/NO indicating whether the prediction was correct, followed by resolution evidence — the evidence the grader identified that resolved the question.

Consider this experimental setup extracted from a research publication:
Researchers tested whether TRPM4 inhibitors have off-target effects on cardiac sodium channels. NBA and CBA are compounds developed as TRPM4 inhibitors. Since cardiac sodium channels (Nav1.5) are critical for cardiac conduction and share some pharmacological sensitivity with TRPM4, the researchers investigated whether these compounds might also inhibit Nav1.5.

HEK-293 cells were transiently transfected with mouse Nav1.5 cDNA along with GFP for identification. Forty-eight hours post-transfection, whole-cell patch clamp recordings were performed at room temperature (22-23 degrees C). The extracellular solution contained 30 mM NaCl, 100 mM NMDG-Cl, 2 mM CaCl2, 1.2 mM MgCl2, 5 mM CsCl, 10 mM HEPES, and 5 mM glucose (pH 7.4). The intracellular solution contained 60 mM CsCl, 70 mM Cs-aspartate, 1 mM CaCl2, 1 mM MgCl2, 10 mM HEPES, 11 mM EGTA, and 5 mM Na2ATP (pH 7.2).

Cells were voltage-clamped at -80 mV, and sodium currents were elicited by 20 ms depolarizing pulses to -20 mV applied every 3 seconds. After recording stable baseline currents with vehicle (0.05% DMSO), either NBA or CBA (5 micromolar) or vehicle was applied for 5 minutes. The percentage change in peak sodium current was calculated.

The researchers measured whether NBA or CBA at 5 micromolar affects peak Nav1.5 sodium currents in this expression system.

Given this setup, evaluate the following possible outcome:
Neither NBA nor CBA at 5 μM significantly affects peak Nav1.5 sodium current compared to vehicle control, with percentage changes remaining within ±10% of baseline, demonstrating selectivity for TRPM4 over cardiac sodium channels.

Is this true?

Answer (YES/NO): NO